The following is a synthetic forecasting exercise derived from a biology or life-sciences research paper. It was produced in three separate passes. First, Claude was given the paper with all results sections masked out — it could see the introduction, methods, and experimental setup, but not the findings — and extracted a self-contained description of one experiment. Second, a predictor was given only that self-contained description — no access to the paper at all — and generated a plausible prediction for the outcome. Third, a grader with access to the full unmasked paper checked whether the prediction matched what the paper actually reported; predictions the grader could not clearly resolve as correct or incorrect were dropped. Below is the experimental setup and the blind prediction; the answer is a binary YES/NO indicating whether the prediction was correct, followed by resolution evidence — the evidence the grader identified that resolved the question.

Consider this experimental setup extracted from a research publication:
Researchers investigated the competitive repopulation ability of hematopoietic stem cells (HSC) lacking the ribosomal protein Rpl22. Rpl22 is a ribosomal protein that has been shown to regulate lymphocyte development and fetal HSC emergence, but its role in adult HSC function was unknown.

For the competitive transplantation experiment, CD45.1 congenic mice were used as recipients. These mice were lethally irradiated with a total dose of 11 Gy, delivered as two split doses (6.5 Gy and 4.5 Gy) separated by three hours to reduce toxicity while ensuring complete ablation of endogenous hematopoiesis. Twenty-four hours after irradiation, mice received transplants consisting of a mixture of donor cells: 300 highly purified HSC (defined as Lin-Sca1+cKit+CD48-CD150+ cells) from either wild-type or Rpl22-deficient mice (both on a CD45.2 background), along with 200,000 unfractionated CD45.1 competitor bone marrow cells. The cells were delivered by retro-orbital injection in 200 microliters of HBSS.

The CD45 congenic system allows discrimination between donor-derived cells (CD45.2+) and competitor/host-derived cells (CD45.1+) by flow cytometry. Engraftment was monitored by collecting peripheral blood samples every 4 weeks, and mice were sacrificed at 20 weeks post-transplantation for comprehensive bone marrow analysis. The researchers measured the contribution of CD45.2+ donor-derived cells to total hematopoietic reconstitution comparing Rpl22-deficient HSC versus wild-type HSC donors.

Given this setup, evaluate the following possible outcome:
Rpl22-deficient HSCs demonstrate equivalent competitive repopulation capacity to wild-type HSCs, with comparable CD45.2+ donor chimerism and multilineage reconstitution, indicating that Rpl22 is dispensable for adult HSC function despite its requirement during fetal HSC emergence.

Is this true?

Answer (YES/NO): NO